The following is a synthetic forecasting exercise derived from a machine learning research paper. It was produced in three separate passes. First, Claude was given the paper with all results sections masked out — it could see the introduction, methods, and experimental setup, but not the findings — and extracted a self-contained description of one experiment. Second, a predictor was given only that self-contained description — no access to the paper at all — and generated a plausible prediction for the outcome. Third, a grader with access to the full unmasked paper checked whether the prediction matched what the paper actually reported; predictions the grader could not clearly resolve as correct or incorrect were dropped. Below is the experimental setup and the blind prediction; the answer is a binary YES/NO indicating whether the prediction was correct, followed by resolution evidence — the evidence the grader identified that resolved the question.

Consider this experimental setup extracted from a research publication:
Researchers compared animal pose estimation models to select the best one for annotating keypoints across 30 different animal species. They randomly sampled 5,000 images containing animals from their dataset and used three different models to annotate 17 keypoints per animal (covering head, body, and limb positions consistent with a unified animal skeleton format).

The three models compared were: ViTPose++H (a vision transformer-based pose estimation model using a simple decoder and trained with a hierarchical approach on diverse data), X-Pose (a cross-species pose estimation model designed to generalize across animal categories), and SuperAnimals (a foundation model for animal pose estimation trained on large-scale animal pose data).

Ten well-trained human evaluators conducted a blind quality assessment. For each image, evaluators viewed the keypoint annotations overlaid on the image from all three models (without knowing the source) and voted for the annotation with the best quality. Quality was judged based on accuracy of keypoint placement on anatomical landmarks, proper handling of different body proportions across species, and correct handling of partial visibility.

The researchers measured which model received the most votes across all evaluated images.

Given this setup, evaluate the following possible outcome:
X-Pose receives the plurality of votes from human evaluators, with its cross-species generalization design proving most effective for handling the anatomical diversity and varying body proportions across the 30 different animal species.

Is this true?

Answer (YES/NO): NO